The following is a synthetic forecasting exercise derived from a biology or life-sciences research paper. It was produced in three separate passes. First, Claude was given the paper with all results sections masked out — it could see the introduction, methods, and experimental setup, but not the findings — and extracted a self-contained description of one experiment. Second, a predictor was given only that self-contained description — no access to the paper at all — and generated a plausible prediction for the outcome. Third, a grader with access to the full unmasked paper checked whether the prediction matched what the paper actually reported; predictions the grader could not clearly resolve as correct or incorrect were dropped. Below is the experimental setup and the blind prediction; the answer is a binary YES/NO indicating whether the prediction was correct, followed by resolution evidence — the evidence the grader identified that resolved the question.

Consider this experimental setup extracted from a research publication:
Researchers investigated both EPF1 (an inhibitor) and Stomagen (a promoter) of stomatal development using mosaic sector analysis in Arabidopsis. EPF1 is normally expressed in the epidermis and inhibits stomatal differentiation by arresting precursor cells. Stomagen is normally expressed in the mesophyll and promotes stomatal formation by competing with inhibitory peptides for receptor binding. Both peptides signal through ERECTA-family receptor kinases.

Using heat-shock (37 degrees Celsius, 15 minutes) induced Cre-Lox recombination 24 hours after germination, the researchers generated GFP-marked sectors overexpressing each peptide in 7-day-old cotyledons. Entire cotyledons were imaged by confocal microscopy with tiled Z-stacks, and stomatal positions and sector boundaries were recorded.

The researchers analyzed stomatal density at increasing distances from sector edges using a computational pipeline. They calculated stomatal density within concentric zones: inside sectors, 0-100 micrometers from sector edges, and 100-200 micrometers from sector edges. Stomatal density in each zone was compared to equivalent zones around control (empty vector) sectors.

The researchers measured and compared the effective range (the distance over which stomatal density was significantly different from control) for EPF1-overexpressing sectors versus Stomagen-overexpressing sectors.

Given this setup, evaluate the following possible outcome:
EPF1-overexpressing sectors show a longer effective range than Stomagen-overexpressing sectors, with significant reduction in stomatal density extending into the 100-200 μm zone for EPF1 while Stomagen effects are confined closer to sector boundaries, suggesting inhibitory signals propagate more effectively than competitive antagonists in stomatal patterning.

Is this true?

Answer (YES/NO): YES